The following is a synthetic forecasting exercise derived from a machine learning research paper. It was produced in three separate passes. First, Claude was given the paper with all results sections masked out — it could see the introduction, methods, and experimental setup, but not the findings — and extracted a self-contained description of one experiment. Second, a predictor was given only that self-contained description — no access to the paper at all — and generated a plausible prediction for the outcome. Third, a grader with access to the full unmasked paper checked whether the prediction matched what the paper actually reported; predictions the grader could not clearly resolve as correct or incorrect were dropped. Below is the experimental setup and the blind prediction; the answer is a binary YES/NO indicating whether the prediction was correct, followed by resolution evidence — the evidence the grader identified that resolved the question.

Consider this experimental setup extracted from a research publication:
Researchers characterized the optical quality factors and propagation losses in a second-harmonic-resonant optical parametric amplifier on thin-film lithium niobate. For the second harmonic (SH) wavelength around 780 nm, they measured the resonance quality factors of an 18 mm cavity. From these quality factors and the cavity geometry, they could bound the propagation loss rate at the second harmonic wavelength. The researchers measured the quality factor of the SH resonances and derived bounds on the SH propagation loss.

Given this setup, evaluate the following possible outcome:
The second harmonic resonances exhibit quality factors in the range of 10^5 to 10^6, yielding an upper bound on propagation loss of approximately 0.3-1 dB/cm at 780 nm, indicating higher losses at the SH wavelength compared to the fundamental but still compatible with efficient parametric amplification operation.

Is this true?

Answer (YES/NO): YES